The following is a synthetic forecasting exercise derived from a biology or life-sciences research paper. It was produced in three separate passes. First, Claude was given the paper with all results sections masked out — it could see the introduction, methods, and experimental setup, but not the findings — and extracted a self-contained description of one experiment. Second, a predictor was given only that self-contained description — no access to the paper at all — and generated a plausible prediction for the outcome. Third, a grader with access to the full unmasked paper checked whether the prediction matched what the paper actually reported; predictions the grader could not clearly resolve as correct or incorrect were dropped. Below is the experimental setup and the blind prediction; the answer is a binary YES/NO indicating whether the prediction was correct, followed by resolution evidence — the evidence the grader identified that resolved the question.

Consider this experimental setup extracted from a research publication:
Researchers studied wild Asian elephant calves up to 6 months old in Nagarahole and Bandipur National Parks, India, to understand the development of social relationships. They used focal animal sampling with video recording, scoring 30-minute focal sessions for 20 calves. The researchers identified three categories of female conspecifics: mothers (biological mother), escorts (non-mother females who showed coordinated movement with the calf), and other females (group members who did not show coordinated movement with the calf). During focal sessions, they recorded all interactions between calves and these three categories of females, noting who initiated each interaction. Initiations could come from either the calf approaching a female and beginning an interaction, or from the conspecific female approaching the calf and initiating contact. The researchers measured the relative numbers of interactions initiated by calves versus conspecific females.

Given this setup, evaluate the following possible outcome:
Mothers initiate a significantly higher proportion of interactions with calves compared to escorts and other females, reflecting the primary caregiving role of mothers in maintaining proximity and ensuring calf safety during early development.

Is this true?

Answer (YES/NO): NO